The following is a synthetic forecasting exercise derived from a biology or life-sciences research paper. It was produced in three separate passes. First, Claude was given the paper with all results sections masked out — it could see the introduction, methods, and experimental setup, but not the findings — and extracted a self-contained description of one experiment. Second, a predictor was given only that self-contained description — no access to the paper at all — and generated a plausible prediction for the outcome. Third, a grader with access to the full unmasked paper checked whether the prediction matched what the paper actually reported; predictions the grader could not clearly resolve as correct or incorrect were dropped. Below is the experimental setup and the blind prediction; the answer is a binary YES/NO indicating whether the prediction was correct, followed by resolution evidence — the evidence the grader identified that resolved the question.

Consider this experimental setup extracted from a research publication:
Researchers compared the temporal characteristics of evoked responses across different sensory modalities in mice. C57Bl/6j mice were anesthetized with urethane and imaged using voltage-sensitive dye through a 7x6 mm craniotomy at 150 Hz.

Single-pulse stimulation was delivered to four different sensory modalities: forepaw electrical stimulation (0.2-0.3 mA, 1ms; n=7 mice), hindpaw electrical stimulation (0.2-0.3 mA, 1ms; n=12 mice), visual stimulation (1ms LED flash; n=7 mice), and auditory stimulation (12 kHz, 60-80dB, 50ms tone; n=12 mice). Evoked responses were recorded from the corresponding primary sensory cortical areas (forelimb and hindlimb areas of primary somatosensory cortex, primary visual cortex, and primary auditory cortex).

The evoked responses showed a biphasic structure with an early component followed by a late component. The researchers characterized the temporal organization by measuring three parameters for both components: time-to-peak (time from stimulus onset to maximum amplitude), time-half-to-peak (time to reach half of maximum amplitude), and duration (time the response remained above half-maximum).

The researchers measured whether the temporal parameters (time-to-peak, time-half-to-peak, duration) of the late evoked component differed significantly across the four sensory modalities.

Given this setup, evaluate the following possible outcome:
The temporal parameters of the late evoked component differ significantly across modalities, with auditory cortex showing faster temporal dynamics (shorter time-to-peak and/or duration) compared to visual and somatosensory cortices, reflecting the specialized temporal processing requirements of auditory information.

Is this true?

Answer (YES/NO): NO